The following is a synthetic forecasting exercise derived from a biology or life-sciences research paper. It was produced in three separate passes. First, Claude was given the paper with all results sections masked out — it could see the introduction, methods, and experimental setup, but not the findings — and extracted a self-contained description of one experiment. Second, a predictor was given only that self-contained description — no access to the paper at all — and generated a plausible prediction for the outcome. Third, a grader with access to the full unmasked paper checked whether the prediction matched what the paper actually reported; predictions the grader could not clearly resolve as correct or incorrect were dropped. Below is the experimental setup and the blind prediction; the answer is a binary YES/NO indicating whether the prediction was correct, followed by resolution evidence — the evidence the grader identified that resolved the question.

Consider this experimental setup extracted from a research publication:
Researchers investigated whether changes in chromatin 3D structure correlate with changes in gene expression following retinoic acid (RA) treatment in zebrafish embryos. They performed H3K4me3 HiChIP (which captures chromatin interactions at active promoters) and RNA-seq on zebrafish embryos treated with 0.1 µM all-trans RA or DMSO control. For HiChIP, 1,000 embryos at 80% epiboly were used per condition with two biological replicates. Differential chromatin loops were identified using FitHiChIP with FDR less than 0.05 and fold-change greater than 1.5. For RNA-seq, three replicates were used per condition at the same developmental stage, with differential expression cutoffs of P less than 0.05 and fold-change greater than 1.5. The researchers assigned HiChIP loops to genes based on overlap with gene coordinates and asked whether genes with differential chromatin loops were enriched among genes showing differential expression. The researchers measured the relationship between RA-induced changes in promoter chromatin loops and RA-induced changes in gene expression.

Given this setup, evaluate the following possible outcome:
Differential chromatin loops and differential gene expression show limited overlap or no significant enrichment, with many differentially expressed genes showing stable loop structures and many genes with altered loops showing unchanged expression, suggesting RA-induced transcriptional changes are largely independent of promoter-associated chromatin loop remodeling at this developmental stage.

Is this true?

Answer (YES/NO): NO